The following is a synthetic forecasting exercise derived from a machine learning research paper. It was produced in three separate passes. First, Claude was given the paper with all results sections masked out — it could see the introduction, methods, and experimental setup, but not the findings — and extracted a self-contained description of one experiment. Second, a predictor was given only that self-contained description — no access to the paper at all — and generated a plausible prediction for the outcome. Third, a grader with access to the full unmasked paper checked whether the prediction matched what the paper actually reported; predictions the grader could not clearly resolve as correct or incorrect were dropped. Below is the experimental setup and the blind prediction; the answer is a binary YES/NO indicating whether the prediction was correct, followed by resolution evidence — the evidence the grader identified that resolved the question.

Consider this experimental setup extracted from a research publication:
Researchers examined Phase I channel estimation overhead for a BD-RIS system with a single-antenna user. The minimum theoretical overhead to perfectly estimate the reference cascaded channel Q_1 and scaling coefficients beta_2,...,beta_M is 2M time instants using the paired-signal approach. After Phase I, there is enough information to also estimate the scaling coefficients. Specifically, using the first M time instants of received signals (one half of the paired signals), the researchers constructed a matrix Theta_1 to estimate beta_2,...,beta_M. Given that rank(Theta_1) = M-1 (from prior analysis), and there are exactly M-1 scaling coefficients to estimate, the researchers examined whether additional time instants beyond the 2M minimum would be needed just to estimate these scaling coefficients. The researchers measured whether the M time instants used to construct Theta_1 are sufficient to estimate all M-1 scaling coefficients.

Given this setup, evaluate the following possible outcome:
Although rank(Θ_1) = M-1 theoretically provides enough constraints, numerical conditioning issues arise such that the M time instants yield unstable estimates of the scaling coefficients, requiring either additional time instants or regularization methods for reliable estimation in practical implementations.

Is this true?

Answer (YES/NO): NO